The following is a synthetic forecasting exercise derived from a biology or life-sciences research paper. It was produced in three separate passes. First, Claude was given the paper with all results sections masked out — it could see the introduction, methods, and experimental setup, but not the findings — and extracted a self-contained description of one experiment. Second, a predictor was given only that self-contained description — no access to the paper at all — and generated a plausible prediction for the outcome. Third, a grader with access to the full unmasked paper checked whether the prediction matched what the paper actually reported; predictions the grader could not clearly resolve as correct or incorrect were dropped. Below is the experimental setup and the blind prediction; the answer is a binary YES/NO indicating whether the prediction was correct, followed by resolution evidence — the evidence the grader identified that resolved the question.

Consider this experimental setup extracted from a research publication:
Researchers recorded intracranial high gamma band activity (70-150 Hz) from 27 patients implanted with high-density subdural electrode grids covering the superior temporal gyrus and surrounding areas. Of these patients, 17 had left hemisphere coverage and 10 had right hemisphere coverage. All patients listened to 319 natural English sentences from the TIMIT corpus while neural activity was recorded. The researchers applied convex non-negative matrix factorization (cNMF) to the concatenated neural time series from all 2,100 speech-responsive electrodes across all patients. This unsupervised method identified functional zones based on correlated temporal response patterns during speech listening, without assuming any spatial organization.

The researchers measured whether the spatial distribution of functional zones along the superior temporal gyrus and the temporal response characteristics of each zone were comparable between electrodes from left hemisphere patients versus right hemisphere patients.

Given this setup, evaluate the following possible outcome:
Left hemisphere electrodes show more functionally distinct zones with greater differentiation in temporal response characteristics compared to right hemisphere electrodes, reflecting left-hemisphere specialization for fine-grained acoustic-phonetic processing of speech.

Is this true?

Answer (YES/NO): NO